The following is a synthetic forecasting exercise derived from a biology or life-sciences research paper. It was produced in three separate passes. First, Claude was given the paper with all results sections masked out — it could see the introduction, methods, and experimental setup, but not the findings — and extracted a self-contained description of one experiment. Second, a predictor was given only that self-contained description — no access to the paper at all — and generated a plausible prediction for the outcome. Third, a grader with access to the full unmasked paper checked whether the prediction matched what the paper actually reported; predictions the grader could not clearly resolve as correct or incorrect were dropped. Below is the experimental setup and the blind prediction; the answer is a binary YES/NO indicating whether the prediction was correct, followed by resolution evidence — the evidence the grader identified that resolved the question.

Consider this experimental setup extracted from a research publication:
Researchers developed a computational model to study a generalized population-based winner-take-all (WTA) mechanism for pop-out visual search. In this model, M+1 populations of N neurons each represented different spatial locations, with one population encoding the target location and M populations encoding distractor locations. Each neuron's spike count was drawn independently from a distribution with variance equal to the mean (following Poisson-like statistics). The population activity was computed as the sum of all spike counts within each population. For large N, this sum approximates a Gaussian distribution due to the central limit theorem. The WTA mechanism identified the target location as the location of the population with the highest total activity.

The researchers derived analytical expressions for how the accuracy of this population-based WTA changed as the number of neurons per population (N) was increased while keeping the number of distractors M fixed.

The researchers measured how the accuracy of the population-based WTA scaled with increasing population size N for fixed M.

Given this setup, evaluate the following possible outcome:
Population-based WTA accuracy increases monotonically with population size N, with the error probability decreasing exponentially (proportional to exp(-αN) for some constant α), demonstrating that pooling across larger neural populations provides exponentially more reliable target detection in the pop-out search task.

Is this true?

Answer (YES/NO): YES